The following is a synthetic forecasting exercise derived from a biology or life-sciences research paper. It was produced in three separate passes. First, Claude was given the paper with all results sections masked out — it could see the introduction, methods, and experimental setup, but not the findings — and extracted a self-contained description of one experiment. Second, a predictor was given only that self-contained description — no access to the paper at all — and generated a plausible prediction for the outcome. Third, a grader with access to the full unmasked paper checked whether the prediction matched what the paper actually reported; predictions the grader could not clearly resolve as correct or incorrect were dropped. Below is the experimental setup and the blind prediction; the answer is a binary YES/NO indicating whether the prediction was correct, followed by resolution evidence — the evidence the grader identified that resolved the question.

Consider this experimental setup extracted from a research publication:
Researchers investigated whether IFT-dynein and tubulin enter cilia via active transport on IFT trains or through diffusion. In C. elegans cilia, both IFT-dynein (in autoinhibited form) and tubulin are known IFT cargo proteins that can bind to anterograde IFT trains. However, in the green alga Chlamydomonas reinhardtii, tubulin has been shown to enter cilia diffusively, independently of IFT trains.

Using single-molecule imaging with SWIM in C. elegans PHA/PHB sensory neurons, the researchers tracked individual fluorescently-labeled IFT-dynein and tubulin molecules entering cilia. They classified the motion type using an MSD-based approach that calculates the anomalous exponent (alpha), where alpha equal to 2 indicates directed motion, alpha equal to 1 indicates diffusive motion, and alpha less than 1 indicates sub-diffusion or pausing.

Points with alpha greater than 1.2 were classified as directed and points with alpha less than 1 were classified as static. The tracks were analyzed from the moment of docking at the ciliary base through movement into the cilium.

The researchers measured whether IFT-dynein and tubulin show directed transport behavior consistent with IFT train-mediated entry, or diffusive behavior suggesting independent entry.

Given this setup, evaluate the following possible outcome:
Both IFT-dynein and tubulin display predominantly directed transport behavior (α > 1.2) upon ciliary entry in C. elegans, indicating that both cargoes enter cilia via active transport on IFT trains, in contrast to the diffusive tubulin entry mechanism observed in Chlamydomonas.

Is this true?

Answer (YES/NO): NO